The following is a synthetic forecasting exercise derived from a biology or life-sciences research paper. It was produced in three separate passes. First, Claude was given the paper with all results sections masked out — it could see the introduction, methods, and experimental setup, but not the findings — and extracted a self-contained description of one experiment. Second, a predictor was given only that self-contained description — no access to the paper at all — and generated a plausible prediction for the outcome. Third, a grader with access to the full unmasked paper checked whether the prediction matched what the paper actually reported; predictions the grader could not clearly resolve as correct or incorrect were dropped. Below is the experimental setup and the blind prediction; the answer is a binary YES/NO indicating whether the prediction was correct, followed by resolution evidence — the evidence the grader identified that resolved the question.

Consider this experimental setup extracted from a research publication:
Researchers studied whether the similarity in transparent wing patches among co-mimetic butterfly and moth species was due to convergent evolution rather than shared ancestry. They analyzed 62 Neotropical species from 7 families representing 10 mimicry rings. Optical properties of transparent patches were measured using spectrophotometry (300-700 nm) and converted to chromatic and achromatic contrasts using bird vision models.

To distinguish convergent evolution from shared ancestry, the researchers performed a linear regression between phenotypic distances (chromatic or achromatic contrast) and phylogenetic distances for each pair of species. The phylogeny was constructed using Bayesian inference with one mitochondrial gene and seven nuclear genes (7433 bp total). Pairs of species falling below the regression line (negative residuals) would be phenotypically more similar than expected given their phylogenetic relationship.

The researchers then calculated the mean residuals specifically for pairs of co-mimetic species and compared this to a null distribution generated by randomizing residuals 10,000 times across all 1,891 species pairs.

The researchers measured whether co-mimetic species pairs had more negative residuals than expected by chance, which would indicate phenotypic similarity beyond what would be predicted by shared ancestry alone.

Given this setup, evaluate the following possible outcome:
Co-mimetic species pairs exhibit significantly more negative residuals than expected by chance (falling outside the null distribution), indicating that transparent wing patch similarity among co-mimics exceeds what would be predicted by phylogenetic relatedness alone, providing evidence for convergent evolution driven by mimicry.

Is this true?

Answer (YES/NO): YES